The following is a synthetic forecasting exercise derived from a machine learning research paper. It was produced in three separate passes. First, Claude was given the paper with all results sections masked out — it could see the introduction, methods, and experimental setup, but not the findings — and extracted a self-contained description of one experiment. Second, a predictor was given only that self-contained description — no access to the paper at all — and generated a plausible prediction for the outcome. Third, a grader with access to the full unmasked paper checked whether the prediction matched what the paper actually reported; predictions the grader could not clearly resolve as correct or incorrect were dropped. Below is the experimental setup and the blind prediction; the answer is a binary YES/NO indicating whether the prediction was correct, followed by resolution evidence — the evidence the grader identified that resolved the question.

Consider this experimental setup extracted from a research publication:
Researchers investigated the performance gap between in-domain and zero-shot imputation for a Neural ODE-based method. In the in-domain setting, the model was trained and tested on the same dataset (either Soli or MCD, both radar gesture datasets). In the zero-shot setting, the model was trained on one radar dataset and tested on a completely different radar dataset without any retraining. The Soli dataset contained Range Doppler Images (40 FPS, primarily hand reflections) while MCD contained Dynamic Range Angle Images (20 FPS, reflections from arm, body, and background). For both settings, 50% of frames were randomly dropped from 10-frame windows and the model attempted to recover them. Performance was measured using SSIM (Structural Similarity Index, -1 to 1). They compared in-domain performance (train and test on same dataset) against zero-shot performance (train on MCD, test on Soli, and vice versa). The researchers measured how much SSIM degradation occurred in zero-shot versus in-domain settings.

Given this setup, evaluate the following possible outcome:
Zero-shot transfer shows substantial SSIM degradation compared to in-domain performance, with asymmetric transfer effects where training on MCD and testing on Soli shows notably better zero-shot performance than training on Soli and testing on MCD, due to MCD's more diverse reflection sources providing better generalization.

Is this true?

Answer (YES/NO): NO